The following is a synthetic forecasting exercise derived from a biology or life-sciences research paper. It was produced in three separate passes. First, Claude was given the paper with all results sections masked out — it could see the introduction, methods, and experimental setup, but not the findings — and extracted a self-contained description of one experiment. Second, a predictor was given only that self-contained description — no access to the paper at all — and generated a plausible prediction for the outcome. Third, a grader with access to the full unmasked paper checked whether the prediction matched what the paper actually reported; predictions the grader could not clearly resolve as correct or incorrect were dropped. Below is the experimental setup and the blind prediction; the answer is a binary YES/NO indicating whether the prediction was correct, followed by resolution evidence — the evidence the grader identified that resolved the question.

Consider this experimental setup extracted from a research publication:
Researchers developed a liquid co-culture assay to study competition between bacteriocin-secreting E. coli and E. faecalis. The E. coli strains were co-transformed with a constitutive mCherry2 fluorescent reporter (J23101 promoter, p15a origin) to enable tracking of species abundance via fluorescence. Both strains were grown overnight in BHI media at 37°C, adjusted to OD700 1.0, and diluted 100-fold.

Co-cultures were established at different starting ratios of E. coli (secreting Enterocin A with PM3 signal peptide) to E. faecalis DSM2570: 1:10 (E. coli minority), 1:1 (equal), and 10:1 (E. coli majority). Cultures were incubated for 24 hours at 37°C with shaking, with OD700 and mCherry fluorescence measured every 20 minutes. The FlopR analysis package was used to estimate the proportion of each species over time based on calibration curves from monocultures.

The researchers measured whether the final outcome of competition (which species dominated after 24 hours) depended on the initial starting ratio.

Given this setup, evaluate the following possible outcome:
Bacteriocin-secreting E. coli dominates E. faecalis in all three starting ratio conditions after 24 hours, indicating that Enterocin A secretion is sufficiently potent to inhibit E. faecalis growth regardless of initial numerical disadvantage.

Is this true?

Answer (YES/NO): NO